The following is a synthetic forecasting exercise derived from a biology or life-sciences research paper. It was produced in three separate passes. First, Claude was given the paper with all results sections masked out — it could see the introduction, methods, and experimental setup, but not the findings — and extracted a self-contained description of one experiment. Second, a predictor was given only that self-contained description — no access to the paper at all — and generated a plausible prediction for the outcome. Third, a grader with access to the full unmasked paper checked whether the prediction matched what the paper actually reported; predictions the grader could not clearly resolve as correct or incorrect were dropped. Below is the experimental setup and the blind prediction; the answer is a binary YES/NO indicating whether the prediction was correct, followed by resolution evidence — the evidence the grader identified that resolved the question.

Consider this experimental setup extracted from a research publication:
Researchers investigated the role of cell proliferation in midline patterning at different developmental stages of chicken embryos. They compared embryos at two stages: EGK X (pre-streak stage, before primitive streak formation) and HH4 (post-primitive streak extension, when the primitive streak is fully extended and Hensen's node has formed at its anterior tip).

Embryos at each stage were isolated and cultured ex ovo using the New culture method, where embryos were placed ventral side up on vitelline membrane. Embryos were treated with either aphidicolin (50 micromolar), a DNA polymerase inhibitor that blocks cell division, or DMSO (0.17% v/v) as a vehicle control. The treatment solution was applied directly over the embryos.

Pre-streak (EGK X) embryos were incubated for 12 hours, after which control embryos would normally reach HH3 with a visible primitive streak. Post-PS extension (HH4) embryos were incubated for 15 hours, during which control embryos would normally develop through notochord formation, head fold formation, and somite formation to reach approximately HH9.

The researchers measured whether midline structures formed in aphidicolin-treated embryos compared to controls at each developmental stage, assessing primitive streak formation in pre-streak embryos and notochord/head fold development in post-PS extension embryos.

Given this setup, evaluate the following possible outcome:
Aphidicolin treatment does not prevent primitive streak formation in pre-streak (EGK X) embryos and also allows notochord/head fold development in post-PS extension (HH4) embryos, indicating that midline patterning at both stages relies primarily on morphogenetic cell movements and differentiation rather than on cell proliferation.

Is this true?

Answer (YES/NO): NO